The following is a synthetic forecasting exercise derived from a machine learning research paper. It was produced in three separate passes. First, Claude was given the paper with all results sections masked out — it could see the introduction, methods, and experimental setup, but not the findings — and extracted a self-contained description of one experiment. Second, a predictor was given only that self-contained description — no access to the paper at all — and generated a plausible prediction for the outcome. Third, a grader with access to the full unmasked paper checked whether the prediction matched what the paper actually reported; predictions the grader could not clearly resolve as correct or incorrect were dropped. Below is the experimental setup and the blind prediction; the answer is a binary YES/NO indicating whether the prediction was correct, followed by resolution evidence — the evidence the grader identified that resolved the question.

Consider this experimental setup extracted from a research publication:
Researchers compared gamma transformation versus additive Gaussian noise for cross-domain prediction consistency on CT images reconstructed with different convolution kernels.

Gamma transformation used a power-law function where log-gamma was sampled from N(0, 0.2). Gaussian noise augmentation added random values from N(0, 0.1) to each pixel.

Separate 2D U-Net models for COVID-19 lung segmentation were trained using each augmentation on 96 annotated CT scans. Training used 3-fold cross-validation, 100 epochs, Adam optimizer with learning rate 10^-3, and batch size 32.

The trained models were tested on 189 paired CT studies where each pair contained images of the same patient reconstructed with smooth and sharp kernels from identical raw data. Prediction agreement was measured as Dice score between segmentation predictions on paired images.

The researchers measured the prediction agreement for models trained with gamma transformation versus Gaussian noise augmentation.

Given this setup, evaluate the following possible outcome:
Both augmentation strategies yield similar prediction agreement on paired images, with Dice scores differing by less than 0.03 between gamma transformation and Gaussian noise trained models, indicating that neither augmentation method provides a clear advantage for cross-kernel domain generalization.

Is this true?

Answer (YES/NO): NO